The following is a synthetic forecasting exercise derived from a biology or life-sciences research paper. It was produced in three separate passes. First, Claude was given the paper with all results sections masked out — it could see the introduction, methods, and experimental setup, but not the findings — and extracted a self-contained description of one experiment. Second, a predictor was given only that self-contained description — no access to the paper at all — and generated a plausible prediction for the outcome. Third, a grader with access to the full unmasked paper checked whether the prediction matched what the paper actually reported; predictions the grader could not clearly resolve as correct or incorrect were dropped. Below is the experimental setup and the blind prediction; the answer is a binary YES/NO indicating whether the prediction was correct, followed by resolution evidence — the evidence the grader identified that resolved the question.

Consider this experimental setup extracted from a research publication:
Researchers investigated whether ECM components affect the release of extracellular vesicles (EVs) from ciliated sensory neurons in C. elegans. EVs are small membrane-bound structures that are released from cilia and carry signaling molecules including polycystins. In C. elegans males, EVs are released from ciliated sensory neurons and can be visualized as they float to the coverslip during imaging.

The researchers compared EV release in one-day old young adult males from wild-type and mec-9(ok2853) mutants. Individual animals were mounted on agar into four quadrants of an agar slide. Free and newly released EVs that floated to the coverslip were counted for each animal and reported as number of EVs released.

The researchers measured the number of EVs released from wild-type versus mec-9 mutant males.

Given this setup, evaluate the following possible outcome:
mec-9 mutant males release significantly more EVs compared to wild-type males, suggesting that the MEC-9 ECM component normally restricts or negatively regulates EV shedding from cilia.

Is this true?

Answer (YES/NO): YES